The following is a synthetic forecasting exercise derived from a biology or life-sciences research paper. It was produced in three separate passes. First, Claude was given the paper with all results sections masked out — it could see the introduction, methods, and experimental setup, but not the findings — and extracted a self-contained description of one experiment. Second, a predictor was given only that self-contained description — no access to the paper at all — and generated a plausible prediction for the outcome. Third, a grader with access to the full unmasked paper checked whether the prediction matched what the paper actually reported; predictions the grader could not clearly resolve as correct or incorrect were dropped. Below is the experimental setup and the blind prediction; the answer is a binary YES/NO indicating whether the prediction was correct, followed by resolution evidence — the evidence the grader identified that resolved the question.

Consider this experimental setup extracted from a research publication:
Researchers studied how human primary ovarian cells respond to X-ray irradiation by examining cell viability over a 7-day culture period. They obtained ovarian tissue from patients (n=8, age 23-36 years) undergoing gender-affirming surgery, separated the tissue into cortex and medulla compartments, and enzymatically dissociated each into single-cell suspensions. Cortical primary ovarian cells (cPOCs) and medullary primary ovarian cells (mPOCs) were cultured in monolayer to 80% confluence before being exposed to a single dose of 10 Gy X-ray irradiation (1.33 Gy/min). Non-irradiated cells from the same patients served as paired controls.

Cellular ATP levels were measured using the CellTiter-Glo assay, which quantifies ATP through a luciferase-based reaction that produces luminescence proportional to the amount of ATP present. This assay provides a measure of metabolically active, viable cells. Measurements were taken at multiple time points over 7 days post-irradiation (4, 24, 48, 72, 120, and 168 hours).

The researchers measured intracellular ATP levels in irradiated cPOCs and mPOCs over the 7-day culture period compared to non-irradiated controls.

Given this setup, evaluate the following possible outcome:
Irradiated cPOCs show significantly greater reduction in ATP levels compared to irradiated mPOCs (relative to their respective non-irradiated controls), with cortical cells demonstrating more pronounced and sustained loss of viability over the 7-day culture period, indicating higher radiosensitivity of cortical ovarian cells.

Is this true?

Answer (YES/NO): NO